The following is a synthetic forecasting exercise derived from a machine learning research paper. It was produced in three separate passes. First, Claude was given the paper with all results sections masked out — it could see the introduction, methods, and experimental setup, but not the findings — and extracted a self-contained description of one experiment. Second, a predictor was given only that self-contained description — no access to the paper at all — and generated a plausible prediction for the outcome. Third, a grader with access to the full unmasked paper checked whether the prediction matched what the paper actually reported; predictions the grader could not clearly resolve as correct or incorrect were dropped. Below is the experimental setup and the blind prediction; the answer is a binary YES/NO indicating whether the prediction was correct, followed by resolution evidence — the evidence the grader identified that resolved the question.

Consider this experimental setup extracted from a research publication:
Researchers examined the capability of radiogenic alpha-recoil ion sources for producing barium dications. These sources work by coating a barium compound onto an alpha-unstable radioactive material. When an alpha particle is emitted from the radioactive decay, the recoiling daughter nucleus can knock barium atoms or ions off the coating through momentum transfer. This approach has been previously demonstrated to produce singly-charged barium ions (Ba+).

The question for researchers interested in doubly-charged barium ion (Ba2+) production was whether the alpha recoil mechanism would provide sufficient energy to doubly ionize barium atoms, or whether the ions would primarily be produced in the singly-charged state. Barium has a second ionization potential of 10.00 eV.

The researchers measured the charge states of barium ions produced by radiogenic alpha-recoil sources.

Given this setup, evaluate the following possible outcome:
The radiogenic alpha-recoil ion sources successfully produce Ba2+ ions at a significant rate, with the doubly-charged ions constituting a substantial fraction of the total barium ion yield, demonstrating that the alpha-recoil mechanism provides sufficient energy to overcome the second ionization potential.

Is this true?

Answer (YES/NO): NO